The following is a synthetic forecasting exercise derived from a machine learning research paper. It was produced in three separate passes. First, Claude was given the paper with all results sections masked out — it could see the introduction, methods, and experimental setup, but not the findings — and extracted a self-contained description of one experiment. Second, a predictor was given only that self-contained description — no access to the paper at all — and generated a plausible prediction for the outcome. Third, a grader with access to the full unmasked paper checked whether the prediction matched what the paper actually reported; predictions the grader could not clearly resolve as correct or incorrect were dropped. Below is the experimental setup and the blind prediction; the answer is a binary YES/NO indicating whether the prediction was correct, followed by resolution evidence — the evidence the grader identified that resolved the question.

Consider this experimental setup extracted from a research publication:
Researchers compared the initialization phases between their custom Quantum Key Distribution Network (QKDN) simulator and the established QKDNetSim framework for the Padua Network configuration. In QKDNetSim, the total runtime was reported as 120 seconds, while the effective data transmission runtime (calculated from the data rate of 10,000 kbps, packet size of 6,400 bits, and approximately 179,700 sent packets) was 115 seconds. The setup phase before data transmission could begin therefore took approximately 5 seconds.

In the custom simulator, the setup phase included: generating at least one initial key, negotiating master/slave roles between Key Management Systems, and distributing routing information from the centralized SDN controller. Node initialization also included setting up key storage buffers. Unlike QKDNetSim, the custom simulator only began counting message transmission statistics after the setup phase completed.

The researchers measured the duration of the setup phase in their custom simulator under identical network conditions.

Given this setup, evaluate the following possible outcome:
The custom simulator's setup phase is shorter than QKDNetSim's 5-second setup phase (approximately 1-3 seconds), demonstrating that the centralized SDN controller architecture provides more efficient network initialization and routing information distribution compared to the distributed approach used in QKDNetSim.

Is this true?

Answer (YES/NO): YES